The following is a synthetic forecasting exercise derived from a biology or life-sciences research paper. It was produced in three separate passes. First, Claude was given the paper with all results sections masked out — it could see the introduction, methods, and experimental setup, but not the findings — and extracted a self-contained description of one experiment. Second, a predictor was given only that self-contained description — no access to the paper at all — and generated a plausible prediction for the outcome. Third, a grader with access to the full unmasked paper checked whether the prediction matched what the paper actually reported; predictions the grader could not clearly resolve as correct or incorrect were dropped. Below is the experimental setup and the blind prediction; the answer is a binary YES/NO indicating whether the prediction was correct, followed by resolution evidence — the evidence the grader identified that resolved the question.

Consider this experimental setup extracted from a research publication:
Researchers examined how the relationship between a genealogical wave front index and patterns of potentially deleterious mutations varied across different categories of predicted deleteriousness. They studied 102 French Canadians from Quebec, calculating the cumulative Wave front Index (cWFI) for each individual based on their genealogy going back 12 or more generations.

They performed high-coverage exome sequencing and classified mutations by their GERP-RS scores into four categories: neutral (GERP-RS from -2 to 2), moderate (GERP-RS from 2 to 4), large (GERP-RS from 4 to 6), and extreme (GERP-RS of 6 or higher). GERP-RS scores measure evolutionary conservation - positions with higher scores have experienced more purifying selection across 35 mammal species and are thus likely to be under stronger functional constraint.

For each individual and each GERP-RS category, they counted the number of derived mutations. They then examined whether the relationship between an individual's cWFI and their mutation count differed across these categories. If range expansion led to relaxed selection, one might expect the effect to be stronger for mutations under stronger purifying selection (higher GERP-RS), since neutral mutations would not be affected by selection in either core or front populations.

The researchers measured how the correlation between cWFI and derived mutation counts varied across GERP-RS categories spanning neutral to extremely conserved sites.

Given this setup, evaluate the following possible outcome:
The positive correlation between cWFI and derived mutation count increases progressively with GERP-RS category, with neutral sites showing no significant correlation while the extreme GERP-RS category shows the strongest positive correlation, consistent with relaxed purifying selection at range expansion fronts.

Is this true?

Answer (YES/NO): NO